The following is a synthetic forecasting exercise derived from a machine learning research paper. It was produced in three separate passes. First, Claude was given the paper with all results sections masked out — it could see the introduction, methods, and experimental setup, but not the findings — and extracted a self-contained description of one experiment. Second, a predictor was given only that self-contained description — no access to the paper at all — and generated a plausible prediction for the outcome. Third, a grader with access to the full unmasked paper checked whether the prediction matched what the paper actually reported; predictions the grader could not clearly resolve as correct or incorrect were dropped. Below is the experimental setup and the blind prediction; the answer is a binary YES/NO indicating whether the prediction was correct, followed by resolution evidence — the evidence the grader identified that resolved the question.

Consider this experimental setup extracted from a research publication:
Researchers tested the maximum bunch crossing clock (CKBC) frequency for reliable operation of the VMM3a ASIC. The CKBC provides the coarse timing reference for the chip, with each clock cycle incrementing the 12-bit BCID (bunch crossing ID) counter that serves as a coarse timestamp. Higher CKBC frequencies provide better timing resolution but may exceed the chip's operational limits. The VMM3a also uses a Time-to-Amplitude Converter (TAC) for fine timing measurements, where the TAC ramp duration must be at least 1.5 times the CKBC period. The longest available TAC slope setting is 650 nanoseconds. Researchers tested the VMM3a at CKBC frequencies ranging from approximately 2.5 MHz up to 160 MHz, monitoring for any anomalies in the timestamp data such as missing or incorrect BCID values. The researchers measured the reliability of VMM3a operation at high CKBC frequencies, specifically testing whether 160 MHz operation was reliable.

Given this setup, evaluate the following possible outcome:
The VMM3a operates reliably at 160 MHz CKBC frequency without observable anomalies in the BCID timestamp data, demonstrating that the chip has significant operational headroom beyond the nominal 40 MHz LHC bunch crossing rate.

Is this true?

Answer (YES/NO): NO